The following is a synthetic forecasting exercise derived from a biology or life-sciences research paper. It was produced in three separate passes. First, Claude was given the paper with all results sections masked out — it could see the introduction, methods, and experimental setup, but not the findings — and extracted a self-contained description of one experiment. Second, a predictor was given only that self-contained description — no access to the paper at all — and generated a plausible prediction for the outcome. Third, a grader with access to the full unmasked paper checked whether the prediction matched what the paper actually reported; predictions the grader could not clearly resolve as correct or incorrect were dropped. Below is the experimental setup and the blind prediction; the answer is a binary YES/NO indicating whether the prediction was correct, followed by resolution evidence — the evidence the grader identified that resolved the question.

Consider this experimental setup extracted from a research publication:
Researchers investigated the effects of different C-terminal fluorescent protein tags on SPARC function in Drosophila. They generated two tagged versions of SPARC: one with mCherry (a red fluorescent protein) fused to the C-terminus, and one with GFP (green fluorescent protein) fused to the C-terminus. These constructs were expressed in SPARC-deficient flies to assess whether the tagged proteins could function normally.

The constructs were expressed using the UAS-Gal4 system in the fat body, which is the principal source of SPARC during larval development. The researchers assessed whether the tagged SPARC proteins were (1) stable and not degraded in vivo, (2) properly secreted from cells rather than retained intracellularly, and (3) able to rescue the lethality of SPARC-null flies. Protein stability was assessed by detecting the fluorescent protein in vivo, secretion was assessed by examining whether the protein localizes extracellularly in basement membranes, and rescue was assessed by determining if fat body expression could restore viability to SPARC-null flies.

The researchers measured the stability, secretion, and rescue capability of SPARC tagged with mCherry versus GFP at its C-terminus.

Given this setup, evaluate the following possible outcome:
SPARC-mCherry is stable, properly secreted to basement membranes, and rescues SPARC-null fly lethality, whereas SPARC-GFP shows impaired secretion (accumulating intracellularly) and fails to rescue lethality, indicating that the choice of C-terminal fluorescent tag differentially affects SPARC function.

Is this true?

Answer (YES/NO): NO